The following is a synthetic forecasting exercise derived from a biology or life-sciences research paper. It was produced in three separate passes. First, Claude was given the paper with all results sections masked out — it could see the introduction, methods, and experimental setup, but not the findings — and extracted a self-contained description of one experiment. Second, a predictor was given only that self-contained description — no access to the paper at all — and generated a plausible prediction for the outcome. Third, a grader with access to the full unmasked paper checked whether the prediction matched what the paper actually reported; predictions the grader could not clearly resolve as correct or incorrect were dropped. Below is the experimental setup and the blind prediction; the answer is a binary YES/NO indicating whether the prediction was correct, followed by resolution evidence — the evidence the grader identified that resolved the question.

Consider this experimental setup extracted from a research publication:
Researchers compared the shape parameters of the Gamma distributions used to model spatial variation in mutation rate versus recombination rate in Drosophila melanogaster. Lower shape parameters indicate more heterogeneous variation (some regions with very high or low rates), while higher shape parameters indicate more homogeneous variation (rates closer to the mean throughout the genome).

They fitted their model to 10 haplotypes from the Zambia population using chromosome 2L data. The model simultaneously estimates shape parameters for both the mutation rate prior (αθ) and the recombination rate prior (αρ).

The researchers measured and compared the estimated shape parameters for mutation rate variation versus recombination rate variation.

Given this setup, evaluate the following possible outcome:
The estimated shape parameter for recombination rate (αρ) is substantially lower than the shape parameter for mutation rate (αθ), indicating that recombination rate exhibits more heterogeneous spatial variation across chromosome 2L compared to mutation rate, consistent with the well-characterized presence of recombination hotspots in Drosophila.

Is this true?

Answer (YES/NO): YES